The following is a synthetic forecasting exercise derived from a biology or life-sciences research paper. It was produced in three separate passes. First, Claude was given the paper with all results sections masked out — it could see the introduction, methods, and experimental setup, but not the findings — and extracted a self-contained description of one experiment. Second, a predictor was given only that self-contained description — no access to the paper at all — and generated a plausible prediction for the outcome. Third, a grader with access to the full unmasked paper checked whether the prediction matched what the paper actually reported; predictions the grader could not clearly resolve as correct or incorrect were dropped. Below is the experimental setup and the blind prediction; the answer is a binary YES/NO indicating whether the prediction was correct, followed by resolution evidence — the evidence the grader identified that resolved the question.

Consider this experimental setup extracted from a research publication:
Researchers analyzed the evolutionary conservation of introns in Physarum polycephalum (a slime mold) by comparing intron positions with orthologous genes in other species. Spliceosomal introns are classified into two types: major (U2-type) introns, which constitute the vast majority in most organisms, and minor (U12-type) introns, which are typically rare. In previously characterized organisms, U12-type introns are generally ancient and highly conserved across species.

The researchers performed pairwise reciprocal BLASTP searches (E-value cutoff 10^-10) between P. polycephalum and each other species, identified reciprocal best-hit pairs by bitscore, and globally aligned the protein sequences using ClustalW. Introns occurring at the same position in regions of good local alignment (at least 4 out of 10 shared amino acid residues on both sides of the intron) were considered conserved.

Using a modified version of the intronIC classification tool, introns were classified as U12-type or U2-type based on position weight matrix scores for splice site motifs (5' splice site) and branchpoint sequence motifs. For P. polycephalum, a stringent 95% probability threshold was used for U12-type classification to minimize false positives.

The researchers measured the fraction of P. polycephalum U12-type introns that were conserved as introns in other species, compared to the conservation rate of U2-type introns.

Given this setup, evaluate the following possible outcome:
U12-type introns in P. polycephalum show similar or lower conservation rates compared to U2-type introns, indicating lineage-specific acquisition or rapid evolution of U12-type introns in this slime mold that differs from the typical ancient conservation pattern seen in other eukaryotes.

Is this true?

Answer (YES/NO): YES